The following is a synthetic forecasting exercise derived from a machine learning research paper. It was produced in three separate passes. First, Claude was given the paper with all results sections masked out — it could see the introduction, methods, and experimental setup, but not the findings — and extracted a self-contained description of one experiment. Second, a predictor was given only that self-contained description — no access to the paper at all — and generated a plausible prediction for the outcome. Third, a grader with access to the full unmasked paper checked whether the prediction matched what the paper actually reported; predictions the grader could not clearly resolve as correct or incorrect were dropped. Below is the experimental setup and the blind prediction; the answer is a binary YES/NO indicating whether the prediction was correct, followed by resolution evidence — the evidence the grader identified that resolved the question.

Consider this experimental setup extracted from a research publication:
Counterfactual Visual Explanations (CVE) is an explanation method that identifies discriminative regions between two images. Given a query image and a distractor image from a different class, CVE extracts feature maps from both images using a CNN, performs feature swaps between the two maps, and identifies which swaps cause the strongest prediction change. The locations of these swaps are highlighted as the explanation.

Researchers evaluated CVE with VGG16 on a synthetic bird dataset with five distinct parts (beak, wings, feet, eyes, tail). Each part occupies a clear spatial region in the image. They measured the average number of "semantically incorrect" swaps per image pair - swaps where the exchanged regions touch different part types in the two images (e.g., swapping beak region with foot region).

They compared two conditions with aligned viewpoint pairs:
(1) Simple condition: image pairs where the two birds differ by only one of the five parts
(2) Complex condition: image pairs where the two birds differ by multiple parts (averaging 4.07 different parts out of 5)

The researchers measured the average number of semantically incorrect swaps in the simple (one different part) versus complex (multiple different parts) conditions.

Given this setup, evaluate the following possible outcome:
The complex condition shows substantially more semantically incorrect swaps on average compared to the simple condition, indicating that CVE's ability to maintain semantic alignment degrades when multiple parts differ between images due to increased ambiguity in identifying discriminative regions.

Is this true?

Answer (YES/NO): YES